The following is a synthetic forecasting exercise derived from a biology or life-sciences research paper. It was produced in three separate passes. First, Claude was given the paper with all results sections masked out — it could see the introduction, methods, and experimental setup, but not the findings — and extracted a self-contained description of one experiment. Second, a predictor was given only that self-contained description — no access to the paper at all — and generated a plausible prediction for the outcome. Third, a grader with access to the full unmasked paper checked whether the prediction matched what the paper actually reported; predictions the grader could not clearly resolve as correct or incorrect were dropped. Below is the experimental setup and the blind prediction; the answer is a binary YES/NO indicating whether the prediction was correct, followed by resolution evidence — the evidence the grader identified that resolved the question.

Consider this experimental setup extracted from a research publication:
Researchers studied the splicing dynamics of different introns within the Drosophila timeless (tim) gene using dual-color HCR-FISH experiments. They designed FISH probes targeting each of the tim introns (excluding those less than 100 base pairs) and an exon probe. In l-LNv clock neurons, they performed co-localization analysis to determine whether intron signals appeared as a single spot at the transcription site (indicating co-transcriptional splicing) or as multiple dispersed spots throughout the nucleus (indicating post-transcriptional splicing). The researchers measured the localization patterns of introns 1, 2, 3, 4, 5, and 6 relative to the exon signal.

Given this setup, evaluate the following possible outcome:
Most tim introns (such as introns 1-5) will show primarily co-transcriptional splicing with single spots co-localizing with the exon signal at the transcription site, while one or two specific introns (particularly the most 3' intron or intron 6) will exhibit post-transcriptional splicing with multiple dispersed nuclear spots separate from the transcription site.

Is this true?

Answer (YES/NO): NO